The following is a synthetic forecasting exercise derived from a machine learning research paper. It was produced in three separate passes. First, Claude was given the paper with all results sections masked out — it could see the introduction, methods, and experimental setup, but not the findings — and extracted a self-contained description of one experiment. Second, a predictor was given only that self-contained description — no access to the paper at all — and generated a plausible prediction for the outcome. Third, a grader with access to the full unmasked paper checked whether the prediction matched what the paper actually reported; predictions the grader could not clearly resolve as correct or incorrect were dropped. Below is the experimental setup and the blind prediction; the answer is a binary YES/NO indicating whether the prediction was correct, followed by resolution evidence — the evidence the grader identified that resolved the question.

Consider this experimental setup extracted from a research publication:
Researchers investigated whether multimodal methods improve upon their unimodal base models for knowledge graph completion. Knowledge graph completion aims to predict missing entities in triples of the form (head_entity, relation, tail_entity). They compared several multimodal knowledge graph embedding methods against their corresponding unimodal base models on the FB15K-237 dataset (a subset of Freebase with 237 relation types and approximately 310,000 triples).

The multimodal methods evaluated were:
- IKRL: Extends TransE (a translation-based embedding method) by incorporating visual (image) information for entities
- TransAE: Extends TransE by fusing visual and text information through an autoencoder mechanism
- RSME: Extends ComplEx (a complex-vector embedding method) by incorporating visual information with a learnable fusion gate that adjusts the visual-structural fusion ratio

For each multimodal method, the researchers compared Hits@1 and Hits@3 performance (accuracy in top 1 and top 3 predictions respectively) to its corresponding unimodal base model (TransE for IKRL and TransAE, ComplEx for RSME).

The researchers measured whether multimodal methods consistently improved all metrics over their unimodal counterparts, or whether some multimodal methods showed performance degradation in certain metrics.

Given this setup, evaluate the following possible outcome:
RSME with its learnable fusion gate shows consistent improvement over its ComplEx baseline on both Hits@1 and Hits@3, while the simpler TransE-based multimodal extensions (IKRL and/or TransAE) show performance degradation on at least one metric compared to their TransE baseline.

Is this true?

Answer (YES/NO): NO